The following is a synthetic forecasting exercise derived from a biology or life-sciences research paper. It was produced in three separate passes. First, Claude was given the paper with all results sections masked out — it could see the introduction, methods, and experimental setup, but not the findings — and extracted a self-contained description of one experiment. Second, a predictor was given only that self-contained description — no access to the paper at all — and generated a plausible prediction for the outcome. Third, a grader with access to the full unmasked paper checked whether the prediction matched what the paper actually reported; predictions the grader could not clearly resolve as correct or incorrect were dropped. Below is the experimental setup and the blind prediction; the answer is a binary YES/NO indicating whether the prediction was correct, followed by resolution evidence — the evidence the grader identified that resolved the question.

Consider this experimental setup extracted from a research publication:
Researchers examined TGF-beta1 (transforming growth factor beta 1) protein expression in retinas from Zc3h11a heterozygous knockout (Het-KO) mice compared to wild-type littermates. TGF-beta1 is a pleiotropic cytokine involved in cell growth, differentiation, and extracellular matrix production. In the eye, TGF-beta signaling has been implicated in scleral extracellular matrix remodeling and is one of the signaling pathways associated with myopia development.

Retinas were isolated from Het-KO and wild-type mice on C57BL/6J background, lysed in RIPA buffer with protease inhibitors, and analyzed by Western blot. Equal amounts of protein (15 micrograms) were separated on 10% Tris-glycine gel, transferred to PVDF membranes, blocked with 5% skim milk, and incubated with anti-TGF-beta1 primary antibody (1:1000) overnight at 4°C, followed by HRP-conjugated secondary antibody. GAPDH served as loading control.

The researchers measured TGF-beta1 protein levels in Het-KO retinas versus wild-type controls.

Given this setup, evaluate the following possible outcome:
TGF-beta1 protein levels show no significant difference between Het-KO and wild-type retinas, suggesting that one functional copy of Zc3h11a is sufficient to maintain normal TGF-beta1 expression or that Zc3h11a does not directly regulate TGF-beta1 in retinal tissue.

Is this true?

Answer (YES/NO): NO